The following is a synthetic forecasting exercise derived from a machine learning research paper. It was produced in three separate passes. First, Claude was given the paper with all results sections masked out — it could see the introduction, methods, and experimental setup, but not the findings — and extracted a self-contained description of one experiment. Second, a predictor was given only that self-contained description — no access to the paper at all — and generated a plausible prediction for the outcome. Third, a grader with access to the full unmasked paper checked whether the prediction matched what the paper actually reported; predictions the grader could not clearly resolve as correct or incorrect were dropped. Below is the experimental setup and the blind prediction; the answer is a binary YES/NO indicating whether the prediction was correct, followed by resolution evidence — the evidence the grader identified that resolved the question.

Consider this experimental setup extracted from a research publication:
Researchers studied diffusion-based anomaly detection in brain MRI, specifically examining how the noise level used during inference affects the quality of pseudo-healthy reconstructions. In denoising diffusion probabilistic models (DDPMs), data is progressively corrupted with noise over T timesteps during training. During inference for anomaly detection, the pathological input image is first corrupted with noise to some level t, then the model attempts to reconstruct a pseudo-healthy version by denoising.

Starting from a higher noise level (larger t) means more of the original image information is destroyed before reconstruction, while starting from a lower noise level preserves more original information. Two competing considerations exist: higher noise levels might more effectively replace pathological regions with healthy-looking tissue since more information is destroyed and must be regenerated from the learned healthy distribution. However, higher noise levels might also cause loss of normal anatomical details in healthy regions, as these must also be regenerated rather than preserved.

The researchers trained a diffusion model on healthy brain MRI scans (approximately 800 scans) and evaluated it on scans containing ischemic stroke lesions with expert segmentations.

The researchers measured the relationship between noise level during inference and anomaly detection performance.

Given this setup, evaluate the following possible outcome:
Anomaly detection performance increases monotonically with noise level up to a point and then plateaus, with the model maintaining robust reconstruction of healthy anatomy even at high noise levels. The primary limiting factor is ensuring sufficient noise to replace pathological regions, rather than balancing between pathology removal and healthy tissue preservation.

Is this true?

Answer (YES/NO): NO